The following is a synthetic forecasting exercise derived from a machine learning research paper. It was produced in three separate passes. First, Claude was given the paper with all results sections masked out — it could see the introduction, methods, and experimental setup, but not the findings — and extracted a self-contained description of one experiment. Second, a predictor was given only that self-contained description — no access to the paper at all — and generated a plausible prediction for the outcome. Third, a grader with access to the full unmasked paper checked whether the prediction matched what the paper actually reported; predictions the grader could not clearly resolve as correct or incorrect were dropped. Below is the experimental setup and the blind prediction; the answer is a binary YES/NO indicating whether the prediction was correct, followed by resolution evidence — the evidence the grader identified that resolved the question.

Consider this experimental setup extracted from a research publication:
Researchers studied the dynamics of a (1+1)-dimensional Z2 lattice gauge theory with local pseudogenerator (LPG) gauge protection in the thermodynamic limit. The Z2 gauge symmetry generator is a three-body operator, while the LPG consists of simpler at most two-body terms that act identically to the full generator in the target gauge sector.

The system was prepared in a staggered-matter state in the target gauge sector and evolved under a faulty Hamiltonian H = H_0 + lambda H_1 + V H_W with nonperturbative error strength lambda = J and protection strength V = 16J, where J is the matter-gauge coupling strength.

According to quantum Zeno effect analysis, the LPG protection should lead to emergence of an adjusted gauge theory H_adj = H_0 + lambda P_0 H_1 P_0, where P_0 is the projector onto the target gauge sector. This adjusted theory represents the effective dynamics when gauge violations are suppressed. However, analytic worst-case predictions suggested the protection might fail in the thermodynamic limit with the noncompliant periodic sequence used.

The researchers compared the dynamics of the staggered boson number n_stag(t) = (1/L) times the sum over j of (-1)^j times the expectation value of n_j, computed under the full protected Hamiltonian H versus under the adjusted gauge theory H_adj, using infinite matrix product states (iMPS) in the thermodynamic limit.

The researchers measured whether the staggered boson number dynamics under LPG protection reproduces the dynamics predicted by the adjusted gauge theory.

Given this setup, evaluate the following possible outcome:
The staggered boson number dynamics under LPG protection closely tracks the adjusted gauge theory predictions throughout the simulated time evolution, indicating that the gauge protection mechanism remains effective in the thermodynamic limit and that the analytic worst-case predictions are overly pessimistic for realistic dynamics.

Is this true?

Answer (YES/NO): YES